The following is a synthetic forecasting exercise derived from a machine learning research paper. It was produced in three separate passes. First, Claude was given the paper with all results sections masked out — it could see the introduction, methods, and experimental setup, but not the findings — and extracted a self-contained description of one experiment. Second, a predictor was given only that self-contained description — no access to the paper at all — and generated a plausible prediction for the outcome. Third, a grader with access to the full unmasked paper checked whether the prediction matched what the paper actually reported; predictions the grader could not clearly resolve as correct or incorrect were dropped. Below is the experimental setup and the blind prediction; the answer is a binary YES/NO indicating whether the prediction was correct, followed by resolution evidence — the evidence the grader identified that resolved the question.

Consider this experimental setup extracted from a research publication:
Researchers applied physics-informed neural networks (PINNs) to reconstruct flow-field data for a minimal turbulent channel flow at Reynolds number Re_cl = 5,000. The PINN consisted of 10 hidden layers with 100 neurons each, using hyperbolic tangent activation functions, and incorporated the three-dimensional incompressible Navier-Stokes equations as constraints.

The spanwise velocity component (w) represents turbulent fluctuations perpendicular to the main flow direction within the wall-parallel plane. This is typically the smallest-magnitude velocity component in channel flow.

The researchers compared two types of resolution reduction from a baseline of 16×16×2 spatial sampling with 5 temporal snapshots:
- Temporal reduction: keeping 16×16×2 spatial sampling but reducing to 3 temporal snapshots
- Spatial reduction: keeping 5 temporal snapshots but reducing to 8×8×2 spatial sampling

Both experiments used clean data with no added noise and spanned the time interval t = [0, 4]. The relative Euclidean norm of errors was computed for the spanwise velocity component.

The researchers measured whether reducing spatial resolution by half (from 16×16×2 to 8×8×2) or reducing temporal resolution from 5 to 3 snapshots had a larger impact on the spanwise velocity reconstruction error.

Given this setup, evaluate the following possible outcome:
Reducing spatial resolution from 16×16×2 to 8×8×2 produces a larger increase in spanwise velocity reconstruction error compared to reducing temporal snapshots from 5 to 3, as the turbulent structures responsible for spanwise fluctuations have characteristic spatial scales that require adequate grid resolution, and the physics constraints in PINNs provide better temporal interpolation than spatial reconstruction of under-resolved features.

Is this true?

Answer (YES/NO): YES